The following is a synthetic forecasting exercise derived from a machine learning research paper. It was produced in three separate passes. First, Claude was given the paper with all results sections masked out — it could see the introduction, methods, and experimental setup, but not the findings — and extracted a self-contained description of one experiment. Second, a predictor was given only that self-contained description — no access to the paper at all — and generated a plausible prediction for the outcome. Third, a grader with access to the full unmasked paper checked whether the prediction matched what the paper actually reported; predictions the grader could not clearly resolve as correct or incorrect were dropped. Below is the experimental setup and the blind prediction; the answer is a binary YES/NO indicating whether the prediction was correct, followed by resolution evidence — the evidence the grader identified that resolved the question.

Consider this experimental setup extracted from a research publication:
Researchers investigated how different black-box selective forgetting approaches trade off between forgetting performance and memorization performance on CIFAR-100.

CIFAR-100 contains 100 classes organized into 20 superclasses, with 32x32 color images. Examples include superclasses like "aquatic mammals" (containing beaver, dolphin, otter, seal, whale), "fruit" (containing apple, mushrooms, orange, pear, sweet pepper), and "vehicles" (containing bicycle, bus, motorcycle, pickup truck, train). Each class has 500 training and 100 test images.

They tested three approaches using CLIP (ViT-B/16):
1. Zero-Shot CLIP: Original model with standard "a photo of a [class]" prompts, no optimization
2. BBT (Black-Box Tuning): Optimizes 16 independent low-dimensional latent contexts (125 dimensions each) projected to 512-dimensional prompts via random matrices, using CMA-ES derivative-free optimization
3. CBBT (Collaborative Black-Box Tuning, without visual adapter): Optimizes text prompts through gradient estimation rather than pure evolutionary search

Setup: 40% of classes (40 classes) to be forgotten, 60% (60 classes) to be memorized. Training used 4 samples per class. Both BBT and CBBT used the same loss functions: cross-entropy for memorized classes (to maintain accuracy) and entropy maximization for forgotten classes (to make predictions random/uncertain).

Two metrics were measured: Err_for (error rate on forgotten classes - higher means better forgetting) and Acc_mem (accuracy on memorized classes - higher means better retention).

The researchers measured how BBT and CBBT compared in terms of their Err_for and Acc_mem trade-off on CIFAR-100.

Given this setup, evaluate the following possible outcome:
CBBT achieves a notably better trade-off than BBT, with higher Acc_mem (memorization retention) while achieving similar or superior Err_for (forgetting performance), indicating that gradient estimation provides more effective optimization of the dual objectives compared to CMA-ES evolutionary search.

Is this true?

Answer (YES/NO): NO